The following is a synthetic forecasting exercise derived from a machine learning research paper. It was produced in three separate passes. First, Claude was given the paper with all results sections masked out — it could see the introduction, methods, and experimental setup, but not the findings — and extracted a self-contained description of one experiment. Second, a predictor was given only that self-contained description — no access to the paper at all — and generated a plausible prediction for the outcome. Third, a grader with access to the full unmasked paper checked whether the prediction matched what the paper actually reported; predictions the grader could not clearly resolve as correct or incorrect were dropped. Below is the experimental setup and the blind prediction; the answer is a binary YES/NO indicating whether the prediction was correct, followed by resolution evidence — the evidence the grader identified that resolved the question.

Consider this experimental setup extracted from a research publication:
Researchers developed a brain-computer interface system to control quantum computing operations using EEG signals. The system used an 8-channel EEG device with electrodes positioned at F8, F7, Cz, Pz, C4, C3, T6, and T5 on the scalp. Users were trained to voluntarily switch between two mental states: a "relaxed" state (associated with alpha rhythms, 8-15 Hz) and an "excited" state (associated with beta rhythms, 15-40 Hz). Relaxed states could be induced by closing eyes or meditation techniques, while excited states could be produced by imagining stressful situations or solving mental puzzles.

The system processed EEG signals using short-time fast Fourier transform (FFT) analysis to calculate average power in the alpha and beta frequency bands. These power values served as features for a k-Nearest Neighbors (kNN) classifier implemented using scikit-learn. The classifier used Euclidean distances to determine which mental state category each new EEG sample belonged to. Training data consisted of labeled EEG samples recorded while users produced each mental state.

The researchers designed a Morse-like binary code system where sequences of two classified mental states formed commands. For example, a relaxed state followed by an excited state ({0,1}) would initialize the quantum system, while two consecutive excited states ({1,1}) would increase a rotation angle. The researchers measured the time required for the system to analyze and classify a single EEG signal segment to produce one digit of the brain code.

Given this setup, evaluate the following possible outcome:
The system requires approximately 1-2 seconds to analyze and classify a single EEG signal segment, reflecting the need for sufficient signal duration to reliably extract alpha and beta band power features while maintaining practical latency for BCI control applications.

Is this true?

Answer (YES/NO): NO